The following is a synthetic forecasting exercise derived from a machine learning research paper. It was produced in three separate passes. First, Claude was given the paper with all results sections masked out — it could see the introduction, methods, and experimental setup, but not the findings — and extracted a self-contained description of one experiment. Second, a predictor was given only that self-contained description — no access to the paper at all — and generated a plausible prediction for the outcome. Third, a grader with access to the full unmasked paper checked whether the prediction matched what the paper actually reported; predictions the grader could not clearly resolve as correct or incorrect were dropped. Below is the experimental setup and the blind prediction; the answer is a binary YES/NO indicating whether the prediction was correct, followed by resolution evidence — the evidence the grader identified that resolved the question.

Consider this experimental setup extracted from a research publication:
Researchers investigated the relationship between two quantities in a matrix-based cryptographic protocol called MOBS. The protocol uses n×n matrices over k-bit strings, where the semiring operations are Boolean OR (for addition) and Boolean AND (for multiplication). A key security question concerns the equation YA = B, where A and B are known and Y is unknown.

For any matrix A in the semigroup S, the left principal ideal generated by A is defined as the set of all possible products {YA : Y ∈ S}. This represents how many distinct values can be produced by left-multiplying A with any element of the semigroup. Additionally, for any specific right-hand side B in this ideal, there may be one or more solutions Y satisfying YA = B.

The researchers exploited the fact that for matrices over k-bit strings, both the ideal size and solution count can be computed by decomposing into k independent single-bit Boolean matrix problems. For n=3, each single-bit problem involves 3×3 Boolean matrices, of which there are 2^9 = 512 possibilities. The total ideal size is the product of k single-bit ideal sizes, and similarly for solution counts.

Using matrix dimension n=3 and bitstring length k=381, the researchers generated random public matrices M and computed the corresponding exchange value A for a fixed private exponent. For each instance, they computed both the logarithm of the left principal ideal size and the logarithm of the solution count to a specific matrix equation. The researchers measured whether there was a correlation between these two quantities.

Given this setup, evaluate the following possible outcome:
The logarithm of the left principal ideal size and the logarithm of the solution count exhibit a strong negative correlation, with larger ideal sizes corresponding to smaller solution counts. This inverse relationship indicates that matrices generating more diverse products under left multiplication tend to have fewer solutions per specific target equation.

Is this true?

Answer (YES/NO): YES